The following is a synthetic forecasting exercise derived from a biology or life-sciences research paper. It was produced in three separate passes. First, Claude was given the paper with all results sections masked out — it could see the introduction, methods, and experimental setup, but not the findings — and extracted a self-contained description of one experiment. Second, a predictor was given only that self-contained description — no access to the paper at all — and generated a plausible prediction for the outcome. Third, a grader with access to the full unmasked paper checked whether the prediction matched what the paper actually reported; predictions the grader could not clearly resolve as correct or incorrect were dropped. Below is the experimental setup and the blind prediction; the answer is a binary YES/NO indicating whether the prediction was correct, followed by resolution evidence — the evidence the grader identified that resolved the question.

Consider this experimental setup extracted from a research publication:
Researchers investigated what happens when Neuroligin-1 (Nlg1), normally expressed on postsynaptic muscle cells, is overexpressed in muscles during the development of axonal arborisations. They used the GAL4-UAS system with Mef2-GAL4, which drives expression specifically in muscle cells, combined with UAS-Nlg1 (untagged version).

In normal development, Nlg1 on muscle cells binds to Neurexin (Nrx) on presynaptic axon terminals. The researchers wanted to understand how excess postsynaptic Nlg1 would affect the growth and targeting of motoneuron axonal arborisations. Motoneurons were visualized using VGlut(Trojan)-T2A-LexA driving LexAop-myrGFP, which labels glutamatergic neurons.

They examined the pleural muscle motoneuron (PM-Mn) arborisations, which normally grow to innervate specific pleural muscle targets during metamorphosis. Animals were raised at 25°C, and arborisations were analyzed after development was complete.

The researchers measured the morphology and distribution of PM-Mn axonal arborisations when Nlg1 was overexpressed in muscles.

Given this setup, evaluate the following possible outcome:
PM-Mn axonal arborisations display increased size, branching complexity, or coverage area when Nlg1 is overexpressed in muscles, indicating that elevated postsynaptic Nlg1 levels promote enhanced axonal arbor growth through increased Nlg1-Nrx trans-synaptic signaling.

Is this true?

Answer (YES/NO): NO